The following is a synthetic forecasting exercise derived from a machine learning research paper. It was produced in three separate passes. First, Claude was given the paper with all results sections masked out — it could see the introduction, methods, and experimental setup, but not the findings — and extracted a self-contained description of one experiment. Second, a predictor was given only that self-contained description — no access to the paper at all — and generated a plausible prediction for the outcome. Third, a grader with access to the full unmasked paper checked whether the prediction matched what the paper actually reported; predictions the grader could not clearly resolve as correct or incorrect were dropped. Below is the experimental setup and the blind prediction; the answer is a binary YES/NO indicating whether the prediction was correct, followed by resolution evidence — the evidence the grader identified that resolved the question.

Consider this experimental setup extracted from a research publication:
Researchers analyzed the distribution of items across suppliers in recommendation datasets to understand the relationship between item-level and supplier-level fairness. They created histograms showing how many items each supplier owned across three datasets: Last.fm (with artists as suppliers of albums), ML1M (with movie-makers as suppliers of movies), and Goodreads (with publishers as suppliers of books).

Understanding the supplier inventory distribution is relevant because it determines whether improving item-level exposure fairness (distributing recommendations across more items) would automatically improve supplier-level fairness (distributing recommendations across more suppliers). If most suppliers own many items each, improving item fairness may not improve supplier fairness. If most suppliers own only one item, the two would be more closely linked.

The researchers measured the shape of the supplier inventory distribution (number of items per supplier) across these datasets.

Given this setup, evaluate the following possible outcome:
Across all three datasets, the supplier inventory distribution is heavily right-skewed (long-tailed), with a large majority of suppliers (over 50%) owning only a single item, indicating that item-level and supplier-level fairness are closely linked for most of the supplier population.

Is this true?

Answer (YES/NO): YES